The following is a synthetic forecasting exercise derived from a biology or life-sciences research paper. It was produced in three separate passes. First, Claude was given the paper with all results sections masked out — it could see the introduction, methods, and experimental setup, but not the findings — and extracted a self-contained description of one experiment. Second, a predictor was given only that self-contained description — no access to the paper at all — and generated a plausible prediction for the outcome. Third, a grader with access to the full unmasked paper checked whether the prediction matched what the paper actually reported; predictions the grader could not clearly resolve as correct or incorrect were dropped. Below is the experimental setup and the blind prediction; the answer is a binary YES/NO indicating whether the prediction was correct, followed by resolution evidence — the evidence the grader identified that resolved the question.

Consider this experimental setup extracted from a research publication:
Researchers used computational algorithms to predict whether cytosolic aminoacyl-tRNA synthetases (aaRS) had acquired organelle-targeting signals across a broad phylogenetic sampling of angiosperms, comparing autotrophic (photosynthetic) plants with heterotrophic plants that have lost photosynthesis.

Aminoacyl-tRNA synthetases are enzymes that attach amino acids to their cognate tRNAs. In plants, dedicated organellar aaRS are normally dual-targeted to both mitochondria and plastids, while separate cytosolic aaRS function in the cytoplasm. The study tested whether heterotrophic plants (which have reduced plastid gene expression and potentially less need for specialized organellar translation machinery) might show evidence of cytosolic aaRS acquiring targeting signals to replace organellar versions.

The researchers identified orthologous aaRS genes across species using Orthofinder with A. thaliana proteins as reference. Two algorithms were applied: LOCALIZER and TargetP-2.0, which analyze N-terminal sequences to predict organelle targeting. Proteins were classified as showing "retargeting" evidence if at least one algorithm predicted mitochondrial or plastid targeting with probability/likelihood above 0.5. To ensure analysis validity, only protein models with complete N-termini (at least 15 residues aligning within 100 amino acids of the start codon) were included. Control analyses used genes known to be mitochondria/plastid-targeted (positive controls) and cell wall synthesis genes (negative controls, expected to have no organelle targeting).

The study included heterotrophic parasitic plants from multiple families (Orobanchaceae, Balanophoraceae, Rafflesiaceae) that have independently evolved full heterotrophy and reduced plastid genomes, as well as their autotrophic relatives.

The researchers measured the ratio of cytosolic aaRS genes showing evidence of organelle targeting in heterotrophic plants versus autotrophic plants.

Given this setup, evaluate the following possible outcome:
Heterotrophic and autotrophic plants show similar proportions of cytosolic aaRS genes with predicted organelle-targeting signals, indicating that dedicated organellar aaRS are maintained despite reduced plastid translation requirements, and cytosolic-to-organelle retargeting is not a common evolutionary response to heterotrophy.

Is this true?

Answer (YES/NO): NO